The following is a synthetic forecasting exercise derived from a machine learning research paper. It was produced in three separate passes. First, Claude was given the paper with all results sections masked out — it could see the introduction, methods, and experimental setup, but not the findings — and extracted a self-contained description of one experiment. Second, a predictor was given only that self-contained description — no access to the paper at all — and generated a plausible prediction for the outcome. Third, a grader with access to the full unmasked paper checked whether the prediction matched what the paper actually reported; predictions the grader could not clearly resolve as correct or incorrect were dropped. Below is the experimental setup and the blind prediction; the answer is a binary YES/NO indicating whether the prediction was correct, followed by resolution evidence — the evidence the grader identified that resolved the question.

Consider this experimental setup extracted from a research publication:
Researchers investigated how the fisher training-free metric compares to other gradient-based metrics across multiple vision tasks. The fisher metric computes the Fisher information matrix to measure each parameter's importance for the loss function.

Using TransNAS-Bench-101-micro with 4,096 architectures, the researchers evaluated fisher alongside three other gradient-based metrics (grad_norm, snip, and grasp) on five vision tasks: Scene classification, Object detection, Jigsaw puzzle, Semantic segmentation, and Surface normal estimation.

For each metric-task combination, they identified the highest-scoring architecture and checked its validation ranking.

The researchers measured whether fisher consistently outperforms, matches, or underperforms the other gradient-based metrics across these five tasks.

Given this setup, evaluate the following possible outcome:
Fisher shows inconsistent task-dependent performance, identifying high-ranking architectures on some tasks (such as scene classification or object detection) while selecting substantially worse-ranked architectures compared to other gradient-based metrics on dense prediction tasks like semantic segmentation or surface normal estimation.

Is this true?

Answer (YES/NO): NO